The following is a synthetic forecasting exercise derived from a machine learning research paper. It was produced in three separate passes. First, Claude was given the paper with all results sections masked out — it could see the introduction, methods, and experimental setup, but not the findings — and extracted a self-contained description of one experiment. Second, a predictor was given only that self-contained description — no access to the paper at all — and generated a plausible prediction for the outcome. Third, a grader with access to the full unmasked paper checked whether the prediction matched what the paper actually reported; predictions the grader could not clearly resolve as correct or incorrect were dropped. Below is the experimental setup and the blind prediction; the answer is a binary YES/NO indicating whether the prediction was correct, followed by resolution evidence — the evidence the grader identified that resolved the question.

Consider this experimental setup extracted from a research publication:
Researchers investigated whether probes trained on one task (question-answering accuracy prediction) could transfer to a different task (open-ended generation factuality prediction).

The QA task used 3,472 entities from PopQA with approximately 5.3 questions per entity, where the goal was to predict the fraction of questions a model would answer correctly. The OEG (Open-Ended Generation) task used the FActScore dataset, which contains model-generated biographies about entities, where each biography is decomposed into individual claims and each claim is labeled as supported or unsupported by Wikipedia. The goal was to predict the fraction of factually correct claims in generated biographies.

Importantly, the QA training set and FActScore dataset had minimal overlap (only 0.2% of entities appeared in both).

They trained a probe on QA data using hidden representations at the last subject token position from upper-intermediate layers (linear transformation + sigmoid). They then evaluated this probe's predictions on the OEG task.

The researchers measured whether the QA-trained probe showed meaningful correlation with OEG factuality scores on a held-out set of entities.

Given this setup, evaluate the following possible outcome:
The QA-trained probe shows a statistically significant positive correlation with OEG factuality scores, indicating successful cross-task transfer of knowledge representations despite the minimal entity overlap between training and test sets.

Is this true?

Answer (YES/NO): YES